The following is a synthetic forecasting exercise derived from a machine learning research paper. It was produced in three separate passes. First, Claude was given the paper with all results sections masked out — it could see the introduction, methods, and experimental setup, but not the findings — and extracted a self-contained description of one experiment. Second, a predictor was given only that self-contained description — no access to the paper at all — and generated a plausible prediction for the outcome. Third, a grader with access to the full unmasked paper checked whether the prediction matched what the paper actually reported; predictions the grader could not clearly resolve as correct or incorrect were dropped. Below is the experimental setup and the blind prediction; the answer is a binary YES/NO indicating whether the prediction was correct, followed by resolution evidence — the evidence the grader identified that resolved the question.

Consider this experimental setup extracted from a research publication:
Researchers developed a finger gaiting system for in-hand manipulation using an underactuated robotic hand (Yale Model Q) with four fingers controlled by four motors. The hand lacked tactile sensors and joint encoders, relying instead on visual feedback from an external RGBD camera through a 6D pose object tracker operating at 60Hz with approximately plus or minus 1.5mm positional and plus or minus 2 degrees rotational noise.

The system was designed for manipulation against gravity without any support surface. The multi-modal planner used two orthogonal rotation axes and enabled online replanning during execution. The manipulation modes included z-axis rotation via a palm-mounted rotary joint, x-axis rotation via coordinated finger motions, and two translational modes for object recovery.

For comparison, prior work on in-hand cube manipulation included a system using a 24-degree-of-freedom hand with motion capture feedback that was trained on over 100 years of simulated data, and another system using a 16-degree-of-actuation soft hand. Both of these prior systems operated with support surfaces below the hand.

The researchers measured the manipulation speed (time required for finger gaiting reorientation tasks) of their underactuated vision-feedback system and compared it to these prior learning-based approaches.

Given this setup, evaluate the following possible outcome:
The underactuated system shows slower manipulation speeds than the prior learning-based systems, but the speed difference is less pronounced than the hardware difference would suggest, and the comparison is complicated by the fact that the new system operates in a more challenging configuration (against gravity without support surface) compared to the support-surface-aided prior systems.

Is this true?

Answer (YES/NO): NO